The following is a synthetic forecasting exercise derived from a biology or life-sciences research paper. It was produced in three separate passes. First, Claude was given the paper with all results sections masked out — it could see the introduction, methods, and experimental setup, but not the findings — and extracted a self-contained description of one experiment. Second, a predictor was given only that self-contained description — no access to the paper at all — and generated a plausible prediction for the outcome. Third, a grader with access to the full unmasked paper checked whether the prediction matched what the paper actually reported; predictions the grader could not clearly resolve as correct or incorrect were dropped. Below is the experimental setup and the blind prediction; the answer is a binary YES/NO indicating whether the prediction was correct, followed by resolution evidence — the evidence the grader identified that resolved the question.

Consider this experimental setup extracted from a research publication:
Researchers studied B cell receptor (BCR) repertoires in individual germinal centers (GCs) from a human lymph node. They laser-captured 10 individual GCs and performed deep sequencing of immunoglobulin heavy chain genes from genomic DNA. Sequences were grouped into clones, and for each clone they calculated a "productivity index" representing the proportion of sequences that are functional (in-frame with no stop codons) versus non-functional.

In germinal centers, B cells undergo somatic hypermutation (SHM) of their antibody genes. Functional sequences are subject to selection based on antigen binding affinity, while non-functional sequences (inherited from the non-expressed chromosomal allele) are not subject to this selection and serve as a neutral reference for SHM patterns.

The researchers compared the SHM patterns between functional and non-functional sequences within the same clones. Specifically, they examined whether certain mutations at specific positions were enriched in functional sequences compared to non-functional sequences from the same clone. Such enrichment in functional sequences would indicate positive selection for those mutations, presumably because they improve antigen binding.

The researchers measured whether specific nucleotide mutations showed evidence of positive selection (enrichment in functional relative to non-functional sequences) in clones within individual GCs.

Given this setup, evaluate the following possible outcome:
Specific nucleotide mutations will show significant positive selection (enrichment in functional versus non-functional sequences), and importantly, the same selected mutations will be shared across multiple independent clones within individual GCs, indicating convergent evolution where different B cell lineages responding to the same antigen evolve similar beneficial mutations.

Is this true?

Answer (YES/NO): NO